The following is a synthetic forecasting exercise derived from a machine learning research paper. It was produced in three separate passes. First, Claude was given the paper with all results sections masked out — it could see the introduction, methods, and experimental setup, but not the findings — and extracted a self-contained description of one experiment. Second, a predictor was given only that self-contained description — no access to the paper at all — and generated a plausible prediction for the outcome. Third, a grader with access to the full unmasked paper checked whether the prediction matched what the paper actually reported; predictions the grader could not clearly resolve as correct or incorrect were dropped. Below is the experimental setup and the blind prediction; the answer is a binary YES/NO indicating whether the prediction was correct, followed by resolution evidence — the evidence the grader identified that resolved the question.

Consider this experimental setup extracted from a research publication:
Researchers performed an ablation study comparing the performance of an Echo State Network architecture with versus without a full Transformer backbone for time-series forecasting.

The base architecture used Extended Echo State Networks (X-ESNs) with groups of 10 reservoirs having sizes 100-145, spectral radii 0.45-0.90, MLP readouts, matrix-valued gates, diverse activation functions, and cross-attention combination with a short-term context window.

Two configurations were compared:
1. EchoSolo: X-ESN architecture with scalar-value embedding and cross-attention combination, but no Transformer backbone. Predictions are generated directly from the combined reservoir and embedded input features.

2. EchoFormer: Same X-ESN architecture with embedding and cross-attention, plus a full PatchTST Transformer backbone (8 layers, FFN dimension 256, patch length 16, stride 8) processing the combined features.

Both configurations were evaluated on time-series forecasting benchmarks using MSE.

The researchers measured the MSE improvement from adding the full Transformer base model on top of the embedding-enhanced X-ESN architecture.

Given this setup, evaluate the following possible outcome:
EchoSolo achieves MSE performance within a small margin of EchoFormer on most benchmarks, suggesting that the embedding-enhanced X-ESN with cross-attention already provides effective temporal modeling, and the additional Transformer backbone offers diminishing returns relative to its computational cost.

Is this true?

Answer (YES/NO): NO